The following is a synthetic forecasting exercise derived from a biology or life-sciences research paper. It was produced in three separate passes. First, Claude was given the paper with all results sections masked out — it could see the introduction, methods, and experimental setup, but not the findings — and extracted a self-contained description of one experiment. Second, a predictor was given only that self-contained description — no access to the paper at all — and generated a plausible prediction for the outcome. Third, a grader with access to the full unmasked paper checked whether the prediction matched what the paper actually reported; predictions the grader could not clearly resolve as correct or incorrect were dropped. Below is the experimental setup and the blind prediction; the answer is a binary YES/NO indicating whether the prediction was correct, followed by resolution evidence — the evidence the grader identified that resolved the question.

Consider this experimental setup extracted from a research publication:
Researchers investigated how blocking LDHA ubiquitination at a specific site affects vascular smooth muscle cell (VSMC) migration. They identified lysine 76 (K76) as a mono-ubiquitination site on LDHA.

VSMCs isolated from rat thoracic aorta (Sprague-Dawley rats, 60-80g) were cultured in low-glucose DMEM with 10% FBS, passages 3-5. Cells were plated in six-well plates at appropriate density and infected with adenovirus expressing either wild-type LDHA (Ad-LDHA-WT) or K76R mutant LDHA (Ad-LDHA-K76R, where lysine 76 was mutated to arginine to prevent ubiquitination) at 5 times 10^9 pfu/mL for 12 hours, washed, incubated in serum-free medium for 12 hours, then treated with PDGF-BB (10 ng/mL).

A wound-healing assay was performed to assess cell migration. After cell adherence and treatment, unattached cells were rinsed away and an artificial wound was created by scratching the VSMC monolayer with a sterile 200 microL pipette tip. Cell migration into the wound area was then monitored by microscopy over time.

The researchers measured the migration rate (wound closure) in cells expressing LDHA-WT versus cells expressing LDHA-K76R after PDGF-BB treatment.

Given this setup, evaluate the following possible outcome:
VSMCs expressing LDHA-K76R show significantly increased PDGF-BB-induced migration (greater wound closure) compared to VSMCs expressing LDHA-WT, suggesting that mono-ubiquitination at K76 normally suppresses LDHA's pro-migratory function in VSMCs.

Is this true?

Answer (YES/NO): NO